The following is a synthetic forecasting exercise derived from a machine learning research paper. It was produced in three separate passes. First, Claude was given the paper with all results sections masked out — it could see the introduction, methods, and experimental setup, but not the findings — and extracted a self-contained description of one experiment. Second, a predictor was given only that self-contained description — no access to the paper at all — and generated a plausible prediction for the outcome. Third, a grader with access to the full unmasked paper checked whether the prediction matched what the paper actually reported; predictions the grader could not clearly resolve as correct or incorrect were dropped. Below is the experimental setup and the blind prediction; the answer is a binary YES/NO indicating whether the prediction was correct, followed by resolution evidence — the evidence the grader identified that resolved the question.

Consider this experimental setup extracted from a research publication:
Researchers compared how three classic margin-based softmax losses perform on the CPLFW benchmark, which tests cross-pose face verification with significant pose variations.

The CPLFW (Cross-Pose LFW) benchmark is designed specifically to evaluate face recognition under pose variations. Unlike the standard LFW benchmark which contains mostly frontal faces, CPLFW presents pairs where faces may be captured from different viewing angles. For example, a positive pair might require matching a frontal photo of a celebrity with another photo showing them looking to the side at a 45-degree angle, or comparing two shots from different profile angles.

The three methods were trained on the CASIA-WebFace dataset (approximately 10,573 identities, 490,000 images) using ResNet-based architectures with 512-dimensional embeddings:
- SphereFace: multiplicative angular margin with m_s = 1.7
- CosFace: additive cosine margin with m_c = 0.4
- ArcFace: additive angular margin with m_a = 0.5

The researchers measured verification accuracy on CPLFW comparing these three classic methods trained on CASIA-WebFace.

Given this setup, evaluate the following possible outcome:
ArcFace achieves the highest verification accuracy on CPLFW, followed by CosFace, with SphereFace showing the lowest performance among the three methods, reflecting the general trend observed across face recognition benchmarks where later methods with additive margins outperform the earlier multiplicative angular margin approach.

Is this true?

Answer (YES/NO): NO